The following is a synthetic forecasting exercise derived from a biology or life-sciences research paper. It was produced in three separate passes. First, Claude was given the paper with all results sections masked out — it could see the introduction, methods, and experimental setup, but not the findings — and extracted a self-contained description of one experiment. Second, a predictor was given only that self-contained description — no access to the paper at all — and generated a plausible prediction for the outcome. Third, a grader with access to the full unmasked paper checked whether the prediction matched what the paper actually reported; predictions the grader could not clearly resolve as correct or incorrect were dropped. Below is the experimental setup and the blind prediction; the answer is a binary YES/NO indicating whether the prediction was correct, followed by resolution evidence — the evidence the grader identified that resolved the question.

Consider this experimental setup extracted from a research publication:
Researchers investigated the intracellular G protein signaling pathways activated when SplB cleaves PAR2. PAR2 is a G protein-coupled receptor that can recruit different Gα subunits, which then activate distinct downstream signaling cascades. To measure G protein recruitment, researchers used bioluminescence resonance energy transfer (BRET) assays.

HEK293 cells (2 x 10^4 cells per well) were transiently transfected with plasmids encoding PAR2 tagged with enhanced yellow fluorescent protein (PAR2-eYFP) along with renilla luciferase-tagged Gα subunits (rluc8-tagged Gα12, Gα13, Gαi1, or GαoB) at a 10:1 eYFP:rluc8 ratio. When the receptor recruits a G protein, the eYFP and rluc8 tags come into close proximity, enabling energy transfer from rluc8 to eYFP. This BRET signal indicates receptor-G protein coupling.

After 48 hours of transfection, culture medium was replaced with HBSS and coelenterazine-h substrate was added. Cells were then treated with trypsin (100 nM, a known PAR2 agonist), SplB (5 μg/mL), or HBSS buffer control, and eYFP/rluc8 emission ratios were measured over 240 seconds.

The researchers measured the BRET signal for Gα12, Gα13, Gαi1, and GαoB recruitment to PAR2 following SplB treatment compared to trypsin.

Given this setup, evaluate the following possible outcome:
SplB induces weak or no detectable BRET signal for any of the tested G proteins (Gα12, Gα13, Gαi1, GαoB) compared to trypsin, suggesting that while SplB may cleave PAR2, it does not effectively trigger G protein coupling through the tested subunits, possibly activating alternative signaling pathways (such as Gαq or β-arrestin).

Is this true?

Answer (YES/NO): NO